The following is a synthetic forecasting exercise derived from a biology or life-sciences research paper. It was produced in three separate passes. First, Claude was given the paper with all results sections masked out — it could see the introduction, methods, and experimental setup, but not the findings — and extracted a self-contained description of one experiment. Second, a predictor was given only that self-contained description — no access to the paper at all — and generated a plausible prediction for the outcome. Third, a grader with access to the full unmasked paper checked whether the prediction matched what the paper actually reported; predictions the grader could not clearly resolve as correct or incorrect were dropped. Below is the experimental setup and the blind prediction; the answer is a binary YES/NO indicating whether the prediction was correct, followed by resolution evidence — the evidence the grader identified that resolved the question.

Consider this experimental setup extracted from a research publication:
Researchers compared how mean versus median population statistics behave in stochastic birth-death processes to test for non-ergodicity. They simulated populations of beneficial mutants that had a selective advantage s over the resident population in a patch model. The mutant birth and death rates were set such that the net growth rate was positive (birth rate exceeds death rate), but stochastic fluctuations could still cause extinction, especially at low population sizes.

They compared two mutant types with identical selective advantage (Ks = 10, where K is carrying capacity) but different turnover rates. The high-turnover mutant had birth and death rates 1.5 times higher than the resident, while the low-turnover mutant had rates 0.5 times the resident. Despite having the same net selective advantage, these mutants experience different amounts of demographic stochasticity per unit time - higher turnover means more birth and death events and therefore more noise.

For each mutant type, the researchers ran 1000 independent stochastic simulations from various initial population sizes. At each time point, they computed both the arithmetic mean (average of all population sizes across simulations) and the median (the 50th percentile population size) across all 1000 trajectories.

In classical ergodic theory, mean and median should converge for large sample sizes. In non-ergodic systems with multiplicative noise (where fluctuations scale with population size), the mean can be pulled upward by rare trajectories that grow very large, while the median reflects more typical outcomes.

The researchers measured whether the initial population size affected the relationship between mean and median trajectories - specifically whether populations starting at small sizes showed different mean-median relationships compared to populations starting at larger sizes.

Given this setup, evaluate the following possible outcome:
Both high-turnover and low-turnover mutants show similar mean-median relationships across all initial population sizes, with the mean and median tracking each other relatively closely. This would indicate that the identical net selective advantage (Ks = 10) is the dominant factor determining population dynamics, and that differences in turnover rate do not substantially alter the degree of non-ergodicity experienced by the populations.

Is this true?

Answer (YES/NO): NO